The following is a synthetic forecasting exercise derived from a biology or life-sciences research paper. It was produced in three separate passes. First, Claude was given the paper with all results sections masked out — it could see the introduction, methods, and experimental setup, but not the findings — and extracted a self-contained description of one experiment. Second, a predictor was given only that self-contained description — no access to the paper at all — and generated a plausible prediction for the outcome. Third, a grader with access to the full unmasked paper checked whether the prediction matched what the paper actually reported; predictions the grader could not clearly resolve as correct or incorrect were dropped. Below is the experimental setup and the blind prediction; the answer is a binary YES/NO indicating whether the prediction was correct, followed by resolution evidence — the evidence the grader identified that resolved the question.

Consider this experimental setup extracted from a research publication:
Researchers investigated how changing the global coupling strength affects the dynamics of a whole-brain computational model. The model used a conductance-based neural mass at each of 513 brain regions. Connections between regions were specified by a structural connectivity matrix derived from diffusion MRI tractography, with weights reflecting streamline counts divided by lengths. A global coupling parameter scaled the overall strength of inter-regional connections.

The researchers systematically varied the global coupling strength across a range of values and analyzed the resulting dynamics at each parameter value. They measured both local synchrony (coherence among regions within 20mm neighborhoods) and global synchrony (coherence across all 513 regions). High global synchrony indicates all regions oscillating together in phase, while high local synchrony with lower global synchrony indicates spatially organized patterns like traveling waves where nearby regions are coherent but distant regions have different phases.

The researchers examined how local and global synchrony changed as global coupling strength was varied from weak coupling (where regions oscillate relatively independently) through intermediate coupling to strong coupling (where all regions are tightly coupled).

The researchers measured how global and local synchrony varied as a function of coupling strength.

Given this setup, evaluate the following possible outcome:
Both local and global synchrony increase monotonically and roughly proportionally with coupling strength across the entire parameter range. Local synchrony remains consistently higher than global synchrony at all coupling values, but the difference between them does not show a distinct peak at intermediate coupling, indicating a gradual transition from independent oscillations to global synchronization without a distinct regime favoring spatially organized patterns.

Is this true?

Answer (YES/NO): NO